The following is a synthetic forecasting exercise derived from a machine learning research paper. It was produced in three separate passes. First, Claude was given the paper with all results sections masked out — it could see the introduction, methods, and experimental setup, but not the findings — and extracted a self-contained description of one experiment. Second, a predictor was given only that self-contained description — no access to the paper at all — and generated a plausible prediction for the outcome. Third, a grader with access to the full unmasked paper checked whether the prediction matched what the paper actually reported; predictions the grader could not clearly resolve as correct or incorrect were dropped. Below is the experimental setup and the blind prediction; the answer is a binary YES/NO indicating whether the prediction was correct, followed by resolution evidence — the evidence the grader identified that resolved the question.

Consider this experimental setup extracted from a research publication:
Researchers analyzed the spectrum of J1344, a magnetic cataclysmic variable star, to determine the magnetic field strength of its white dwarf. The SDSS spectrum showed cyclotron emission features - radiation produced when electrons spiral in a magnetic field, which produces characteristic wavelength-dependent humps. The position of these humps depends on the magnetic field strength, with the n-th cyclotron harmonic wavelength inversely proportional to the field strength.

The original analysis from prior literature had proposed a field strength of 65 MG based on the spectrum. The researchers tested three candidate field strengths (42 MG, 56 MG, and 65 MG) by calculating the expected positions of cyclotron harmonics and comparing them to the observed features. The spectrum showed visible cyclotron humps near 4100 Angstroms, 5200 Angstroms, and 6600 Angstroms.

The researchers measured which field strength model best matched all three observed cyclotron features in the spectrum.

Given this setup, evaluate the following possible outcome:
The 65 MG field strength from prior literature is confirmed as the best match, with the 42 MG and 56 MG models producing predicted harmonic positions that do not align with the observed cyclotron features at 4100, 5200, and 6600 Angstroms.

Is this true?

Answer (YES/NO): NO